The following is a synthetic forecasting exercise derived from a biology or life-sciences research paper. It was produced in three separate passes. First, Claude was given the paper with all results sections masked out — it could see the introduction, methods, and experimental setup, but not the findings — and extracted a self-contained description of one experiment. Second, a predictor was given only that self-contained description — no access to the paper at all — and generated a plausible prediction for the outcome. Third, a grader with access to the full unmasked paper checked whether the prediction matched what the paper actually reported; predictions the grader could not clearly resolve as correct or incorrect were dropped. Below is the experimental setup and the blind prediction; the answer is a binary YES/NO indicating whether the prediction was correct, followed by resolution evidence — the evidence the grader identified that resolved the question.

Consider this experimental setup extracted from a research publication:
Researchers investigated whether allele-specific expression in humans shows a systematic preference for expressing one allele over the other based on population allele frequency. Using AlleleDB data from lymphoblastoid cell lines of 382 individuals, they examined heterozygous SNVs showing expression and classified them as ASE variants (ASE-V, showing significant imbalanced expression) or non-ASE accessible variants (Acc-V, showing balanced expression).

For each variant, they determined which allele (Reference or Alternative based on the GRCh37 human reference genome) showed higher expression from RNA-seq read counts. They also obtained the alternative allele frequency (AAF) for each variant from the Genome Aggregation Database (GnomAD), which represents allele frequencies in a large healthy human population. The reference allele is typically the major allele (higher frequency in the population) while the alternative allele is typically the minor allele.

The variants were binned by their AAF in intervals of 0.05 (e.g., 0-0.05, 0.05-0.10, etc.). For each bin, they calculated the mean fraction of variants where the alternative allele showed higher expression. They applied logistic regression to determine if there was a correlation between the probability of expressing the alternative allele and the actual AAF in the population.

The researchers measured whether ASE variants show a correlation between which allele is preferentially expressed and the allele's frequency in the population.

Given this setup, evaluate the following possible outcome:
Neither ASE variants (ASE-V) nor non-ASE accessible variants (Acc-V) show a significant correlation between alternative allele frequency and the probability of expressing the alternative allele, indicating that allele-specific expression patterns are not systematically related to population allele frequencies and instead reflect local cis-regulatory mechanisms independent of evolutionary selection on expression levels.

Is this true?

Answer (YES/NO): NO